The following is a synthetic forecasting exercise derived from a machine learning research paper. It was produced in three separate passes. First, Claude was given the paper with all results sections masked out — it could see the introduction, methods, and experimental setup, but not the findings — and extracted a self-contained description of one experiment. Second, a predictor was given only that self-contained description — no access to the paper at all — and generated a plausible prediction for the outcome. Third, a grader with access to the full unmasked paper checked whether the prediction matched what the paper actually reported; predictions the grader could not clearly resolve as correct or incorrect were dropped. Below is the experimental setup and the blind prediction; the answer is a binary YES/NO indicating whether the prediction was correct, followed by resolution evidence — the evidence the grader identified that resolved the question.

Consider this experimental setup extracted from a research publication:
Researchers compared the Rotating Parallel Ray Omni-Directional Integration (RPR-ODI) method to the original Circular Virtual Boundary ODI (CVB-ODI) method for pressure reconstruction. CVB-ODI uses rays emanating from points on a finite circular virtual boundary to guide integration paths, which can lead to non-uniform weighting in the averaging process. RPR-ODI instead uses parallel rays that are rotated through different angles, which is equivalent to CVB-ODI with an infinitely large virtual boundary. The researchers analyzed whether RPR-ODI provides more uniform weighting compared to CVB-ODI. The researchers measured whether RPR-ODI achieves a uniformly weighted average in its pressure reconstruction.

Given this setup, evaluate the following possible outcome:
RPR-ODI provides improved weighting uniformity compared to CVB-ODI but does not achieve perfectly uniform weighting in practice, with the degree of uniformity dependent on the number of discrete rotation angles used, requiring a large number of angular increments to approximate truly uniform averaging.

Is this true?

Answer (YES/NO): NO